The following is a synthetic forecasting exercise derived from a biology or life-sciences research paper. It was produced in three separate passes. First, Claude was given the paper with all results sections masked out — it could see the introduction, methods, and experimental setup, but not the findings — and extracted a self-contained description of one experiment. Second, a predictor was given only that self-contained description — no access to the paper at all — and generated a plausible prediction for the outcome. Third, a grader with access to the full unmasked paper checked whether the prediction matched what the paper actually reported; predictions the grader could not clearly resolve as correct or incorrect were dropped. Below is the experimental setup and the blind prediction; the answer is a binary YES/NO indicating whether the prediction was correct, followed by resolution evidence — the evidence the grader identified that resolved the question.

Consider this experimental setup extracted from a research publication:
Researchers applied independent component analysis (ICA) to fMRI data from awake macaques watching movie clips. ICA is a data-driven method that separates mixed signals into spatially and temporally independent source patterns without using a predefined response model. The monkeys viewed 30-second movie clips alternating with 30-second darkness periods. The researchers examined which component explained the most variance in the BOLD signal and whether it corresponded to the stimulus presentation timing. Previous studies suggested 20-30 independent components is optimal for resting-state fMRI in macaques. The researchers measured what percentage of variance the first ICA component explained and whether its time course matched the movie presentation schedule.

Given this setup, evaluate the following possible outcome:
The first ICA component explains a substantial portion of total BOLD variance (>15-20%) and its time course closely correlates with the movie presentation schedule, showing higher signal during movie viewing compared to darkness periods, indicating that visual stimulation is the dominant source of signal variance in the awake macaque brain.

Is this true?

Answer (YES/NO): NO